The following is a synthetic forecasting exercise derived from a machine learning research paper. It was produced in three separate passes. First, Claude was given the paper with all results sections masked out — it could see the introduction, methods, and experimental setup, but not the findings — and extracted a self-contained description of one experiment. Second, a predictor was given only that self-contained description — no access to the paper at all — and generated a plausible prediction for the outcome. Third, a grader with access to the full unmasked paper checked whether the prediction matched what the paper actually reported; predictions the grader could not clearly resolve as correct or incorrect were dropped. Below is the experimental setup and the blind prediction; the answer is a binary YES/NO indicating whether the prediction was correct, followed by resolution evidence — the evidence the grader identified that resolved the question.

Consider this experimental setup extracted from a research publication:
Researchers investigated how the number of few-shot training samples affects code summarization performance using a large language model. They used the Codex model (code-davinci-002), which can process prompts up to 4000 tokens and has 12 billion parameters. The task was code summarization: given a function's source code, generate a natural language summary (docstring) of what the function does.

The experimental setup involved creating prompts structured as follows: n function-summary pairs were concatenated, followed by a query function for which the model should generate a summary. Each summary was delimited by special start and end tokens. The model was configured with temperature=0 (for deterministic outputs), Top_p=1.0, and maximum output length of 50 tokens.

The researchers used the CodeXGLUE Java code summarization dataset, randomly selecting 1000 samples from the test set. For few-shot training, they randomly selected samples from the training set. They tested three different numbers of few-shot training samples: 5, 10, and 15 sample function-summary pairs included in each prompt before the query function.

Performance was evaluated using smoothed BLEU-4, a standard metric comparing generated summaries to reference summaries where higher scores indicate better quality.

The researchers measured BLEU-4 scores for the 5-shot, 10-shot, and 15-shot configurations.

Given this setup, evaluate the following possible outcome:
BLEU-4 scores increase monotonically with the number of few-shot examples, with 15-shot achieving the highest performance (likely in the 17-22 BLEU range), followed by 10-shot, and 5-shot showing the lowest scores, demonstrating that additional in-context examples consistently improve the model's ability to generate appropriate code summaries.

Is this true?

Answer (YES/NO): NO